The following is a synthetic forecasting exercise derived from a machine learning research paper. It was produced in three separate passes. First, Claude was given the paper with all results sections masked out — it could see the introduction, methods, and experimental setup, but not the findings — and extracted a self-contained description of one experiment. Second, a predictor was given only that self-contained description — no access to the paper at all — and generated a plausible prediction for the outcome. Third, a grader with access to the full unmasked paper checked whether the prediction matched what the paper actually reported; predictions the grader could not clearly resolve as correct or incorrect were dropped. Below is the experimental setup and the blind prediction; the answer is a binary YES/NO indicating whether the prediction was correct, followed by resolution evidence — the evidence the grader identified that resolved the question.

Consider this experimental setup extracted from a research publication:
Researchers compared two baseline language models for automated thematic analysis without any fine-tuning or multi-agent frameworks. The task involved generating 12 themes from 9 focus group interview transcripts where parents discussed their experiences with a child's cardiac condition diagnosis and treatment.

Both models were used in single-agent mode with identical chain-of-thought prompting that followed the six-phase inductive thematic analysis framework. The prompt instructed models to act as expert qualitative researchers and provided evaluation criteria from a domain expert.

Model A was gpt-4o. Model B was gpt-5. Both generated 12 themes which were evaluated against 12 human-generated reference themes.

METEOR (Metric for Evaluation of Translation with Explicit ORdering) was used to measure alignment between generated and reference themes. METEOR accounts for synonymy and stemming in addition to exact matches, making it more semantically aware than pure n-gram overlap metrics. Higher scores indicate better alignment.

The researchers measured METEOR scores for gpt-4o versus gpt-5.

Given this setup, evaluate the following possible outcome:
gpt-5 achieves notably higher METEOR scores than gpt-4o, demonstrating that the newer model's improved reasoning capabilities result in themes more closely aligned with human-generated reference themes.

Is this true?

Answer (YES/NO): NO